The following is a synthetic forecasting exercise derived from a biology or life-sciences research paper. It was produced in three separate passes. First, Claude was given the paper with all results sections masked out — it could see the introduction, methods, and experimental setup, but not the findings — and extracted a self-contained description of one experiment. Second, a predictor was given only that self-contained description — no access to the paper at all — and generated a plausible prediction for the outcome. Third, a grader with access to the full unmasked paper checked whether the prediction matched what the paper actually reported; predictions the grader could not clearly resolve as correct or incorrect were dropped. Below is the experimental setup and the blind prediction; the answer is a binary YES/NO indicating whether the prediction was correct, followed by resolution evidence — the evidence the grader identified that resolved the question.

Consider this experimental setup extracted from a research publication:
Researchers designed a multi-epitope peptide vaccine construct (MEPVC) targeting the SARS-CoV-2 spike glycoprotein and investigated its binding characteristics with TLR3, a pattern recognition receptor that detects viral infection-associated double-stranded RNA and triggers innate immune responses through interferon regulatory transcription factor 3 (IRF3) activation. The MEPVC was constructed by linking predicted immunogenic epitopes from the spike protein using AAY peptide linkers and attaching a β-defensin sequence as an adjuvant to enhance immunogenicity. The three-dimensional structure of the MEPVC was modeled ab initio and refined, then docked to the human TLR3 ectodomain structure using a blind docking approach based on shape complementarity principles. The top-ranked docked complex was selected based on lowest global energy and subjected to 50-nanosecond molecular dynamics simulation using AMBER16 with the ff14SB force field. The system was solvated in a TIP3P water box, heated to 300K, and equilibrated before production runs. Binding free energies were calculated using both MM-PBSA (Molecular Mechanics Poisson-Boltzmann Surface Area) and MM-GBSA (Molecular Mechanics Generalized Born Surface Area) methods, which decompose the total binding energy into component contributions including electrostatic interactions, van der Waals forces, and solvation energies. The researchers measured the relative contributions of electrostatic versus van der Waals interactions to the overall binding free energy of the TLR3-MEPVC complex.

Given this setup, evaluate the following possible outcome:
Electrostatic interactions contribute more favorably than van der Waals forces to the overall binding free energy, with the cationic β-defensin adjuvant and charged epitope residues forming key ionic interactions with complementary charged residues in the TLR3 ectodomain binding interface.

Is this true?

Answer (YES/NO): YES